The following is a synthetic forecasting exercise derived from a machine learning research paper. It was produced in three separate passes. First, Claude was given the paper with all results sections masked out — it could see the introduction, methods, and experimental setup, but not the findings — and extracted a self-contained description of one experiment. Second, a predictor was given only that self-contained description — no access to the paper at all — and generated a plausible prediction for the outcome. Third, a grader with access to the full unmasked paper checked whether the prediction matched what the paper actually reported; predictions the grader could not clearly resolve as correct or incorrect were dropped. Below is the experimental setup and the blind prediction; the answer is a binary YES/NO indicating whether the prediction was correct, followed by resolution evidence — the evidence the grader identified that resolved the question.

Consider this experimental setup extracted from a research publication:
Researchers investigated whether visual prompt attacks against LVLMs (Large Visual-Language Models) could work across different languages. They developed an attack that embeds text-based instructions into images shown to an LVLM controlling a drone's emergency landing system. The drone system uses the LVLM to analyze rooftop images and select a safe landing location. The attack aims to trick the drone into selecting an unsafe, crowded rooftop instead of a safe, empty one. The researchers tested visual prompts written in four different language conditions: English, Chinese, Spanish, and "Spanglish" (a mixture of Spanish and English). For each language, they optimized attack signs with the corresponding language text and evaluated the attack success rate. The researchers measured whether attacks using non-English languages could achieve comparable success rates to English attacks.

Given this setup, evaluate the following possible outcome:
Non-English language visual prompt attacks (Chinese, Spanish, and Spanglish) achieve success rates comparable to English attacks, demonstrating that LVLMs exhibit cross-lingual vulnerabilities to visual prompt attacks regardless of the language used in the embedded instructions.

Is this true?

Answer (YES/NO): YES